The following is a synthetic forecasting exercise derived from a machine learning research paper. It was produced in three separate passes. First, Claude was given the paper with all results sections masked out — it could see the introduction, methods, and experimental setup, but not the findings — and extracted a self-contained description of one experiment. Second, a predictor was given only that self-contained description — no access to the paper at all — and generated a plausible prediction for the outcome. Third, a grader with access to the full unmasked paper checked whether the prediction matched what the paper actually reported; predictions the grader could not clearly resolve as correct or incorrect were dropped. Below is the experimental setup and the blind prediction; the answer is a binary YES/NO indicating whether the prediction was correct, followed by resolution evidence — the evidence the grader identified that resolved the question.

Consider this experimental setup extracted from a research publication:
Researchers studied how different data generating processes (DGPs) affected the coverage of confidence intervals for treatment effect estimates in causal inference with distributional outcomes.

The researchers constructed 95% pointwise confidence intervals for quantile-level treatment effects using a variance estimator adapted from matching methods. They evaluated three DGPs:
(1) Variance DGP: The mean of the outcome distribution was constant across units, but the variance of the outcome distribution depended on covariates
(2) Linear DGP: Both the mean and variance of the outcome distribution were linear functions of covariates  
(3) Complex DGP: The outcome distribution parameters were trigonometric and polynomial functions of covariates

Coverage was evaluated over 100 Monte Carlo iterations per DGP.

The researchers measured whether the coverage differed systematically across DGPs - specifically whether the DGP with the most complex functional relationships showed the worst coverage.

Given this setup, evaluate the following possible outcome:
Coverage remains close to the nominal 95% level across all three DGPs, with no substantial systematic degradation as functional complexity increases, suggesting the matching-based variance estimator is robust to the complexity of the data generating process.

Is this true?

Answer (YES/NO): YES